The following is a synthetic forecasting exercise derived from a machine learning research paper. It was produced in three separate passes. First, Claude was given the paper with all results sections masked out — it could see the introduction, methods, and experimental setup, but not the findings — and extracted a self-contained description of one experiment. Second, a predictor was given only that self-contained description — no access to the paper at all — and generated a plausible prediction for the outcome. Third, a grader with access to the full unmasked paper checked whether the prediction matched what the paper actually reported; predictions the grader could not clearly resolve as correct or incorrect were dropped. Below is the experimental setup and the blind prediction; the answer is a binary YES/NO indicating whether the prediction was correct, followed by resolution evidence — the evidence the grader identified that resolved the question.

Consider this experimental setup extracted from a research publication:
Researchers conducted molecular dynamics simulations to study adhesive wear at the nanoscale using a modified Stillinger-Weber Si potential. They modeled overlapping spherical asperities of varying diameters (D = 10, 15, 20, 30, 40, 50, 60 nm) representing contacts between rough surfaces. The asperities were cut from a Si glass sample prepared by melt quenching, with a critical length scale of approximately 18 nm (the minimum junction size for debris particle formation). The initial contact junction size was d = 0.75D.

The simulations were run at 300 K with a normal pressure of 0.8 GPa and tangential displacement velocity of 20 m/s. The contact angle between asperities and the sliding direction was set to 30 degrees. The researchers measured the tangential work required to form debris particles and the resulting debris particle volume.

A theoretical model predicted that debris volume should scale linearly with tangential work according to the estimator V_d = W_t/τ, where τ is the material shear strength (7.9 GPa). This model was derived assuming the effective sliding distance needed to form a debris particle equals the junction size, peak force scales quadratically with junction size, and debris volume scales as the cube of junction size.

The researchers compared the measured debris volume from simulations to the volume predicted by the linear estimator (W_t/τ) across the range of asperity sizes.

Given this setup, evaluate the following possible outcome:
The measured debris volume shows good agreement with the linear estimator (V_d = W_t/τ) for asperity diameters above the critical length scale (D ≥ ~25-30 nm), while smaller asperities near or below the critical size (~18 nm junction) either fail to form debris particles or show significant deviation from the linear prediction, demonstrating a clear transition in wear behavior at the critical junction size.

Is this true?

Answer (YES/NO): NO